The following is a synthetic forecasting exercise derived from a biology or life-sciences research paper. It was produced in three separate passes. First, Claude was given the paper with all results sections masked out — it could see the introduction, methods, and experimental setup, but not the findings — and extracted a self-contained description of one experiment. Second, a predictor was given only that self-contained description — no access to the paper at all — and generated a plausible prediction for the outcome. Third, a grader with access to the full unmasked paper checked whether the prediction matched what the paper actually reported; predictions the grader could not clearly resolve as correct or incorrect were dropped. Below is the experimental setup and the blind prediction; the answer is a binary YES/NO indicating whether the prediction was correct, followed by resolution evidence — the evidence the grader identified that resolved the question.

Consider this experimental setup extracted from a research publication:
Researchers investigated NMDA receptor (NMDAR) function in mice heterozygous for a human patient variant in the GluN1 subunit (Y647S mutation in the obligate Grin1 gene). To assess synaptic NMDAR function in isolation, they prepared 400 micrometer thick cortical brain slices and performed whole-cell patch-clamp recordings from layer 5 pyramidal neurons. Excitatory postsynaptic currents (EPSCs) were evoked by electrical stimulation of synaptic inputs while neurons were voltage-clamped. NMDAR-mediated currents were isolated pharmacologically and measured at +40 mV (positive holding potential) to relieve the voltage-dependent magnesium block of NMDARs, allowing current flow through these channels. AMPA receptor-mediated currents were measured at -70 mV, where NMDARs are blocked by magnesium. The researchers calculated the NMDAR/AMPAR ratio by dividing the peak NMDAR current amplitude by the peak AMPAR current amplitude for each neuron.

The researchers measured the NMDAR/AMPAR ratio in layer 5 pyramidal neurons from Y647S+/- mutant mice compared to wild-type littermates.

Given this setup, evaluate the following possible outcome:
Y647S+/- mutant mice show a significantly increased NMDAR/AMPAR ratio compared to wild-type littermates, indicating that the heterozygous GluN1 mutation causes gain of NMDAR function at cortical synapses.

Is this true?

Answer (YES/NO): NO